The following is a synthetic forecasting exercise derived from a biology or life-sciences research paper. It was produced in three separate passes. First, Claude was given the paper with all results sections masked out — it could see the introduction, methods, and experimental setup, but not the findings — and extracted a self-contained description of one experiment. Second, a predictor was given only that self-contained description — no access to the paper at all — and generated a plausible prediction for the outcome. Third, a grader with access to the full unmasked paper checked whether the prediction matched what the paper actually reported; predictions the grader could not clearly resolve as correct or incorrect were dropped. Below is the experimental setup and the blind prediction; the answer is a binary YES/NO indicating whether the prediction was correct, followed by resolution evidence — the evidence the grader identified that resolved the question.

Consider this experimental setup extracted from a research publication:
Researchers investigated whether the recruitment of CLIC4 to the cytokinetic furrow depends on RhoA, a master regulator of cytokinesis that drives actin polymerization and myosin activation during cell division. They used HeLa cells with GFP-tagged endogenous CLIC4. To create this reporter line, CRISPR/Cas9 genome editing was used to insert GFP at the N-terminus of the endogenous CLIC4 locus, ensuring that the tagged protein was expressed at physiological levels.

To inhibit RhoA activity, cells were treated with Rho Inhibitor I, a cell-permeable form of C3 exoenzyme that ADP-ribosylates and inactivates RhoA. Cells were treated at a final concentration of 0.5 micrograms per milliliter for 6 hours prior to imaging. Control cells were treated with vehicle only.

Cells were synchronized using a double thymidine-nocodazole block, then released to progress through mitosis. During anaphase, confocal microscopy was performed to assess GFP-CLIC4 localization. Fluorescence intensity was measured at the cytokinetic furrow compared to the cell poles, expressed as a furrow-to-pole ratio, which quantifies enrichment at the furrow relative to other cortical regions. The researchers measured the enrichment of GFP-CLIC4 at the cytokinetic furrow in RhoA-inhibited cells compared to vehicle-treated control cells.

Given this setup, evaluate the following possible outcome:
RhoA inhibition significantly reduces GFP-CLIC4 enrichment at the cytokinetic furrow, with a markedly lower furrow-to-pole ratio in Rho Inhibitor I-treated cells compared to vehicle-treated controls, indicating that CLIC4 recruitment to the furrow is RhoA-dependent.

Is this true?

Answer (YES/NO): YES